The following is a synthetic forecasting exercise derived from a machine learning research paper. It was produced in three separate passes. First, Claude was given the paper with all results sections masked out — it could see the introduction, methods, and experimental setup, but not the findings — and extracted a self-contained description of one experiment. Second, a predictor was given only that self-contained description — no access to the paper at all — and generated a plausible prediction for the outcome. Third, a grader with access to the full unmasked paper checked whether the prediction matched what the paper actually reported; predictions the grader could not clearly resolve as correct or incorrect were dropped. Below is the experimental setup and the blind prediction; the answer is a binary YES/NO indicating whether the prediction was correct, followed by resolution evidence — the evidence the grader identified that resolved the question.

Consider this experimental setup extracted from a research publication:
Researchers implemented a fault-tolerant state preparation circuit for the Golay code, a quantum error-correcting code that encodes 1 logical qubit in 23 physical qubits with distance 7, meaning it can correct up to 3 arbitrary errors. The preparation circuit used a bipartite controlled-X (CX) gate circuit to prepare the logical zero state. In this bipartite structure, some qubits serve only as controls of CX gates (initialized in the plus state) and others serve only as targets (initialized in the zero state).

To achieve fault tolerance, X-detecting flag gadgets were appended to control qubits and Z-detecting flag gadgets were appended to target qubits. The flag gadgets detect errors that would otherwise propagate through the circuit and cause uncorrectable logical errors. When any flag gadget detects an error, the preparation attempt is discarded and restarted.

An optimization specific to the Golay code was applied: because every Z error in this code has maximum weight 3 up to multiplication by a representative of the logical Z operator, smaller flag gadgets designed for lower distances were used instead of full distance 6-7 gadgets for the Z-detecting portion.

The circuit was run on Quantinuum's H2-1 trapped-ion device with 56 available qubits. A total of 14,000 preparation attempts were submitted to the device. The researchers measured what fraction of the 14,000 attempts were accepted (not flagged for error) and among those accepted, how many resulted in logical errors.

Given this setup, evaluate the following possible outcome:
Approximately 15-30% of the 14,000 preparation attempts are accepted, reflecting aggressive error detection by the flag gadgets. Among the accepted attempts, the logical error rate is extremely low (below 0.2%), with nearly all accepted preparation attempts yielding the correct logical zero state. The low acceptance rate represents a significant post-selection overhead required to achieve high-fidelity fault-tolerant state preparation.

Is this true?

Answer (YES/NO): NO